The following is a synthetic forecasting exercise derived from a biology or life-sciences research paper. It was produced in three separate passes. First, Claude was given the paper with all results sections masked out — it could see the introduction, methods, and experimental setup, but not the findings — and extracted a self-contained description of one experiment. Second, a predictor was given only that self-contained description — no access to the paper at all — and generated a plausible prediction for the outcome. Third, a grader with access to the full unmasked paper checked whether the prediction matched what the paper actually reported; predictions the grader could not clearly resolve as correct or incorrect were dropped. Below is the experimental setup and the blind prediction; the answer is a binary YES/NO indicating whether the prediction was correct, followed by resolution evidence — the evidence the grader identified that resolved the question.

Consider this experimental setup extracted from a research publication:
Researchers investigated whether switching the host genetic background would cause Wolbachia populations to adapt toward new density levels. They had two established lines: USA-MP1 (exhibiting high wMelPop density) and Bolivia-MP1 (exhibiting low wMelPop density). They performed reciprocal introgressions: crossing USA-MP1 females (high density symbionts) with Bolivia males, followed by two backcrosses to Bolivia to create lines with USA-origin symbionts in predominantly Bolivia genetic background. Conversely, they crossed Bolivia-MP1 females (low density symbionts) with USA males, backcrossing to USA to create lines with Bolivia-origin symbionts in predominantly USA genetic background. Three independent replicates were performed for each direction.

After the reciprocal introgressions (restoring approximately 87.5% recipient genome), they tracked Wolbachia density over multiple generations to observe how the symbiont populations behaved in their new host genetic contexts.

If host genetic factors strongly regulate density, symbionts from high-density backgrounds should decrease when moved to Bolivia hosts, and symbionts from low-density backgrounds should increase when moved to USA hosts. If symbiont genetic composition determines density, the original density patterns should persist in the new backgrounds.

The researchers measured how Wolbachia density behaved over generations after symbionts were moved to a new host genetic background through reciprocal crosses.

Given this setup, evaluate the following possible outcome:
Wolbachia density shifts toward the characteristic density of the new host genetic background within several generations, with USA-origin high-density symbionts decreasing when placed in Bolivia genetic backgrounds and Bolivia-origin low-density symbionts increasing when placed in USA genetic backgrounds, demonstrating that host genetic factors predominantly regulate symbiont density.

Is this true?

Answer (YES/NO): NO